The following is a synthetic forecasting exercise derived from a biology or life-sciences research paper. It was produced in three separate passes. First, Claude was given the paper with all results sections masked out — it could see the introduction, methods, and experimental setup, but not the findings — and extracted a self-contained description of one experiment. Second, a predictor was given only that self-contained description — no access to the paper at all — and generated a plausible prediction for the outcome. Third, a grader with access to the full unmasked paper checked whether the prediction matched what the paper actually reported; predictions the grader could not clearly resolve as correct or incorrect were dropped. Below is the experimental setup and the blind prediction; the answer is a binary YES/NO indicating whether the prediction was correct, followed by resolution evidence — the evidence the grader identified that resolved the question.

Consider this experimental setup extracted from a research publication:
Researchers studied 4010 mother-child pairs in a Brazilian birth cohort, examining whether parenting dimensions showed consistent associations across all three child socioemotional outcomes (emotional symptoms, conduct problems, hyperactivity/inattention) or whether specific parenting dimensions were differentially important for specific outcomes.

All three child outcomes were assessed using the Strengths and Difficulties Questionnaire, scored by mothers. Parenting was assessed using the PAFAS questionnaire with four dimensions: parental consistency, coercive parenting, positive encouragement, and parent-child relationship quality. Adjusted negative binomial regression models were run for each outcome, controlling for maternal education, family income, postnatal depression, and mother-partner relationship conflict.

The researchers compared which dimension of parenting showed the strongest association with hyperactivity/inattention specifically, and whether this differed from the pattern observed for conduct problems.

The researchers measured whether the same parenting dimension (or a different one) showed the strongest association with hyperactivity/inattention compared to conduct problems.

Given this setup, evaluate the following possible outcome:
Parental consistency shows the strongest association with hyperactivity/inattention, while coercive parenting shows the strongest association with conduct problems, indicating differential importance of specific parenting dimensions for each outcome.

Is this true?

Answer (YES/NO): NO